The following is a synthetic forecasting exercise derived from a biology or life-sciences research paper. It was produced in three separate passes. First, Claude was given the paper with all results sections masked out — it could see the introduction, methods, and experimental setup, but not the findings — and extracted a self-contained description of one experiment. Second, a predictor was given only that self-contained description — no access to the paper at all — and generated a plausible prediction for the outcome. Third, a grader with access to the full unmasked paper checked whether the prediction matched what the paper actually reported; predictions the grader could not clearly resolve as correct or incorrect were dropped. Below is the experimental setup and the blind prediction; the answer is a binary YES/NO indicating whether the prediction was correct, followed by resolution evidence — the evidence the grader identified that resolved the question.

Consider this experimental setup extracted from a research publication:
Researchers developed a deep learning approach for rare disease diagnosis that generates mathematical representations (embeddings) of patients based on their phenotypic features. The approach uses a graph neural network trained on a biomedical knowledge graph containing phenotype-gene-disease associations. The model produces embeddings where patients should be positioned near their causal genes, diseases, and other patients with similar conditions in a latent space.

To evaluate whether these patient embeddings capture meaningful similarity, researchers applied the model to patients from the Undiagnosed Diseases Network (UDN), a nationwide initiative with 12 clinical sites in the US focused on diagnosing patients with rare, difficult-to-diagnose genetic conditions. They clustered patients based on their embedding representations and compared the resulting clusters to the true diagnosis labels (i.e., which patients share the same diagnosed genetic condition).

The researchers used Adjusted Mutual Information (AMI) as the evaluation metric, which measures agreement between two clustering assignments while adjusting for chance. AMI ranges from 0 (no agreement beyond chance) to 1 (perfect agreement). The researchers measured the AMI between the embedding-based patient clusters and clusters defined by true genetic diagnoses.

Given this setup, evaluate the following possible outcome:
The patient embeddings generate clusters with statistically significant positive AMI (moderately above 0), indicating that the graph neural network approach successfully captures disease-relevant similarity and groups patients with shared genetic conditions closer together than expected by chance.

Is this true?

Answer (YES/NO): YES